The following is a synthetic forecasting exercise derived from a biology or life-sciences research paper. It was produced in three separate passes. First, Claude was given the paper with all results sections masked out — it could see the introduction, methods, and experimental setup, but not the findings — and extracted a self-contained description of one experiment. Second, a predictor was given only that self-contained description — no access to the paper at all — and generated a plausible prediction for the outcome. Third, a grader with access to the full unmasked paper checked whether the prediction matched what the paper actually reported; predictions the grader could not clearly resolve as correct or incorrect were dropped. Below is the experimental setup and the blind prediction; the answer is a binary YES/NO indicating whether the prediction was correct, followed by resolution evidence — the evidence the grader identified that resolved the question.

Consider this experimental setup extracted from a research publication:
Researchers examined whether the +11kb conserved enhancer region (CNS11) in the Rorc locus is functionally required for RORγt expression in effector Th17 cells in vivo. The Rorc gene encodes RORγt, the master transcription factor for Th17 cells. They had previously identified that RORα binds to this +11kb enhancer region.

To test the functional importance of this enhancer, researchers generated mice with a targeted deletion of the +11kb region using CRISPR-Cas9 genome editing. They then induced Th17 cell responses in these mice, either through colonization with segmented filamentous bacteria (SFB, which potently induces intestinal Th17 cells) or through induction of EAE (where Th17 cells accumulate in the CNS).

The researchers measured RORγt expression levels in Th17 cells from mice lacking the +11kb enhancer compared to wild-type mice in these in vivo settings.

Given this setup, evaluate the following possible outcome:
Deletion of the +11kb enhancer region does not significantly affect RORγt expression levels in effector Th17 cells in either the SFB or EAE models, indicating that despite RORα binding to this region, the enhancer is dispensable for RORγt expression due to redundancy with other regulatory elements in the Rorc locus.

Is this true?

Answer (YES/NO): NO